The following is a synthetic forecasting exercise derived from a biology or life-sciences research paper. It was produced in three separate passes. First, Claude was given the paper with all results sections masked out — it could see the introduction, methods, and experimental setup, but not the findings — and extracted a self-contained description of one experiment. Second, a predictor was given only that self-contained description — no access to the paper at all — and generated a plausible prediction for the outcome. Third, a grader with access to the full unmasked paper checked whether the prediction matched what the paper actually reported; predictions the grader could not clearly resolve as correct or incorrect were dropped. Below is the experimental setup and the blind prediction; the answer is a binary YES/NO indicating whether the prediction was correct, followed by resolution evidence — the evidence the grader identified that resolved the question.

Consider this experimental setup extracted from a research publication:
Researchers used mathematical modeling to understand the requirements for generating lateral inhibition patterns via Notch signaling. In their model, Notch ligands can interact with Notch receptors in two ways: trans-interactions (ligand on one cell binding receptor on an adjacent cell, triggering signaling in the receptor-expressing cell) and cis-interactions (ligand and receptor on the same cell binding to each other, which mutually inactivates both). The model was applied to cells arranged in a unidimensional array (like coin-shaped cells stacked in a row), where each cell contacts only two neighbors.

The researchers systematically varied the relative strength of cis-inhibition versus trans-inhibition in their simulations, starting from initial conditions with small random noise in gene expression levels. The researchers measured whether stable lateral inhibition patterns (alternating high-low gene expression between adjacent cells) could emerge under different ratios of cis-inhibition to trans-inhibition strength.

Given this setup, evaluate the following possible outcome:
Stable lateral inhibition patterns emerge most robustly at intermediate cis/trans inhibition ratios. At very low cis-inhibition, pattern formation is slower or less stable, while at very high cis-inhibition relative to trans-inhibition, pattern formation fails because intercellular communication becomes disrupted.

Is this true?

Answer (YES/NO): NO